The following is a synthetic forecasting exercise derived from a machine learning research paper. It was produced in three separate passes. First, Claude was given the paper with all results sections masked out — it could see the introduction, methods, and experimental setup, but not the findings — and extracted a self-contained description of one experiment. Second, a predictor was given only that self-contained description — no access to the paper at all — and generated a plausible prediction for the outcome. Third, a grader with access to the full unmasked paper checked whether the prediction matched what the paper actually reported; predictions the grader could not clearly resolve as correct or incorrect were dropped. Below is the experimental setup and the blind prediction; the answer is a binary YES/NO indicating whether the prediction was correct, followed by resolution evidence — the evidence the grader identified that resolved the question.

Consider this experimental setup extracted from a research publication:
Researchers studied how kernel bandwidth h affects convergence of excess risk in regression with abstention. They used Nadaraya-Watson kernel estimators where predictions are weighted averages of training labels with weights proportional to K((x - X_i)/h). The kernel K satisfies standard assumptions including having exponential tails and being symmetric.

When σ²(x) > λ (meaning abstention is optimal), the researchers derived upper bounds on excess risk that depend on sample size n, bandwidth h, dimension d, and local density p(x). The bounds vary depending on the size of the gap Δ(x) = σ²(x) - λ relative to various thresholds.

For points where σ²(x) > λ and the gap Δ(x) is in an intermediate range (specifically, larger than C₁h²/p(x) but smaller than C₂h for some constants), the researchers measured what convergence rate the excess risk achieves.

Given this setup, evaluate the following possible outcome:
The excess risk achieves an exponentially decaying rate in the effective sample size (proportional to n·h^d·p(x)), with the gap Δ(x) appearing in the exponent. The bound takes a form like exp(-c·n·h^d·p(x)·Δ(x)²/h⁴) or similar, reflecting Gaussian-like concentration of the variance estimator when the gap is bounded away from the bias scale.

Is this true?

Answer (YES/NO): NO